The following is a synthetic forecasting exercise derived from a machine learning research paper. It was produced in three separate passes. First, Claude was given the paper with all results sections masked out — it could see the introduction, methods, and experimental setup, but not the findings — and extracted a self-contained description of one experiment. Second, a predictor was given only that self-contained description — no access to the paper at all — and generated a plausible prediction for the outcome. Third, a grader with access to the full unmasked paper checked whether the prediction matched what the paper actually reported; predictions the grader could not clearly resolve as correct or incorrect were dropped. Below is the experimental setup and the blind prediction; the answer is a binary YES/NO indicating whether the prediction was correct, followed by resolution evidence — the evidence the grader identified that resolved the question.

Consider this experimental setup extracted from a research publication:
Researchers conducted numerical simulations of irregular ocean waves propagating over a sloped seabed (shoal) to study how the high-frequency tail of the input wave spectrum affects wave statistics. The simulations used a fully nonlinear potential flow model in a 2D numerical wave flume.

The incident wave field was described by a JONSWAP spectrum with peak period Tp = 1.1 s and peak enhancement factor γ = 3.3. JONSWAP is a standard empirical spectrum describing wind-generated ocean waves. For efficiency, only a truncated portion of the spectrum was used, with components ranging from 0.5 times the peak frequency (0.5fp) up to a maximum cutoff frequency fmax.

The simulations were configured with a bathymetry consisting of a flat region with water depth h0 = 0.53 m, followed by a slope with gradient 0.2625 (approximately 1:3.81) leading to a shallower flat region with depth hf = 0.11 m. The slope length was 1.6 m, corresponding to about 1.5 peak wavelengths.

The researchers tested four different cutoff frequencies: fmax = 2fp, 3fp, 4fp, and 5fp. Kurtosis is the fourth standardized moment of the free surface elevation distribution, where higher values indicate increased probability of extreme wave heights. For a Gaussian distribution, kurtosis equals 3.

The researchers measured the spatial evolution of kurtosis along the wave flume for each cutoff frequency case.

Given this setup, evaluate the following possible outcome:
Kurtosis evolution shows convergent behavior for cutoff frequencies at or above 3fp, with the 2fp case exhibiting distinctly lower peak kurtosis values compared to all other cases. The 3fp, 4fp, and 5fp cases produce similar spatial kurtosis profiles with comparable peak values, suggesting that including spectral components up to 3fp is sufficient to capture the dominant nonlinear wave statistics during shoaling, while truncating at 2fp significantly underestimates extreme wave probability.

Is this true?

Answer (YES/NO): NO